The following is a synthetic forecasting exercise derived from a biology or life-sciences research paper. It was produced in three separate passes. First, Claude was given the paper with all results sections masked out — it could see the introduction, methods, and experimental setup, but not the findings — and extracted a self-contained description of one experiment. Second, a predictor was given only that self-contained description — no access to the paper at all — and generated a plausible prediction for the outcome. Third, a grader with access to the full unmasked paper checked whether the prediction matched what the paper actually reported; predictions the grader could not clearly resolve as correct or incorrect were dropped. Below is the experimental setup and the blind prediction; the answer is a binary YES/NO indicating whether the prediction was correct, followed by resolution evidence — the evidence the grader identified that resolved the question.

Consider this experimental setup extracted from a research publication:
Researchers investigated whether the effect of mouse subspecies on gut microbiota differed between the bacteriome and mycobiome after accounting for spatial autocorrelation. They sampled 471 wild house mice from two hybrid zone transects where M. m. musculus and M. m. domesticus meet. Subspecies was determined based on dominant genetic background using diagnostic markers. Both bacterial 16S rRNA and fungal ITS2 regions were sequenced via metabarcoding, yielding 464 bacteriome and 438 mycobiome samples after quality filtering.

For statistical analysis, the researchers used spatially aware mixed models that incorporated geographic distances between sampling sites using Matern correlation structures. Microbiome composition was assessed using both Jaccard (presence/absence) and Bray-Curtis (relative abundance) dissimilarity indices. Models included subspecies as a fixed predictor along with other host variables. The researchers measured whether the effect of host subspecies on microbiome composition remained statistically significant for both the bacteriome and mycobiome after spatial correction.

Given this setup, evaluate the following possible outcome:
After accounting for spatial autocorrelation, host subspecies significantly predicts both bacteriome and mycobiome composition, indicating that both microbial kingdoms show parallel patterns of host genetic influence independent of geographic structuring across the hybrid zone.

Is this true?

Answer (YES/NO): NO